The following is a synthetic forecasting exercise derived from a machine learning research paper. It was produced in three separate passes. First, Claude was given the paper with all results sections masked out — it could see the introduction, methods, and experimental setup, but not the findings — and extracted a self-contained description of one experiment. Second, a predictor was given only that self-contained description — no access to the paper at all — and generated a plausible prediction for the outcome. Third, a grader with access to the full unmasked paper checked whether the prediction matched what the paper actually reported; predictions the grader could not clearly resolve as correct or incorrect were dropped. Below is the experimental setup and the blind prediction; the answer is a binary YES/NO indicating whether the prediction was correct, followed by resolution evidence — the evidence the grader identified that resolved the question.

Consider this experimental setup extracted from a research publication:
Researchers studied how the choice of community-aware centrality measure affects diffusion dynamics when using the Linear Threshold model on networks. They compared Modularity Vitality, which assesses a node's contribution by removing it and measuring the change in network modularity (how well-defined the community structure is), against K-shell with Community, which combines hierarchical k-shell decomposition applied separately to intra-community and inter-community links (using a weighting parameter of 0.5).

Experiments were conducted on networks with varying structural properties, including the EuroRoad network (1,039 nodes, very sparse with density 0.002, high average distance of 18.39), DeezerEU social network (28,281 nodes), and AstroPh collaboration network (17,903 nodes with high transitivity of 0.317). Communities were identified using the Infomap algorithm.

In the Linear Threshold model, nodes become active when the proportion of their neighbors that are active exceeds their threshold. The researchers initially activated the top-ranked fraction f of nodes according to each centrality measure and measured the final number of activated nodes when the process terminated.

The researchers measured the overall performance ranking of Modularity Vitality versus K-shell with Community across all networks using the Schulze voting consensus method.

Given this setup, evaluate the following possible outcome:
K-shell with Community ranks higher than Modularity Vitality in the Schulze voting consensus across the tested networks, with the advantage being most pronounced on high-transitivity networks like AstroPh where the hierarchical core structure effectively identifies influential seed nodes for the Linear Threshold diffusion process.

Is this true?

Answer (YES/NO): NO